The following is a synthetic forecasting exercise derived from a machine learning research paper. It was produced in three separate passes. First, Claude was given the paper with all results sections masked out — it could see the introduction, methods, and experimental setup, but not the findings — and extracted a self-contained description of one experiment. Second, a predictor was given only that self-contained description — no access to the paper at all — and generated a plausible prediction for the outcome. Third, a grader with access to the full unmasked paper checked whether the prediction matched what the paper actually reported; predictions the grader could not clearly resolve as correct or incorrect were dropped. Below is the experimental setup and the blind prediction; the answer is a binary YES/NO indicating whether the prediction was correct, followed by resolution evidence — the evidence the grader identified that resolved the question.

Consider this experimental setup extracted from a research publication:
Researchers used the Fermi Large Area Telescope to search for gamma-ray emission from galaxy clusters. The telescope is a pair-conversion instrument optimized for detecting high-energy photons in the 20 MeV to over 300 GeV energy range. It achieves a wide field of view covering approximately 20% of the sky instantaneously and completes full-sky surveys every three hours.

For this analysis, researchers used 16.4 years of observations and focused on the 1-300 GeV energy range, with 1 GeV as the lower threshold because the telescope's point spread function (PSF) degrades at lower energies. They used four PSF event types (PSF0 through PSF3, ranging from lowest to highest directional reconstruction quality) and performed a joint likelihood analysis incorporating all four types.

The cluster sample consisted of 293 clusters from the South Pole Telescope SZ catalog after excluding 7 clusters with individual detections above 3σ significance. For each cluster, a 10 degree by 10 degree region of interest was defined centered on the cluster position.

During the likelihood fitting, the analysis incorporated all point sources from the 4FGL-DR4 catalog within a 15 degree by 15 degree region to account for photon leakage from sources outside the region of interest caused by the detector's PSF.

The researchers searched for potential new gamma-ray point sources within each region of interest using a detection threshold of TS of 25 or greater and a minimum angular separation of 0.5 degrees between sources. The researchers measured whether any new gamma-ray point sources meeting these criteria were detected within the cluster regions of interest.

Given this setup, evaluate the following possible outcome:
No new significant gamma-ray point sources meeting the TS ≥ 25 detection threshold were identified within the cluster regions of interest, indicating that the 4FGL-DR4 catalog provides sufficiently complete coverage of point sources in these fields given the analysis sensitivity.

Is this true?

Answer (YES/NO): YES